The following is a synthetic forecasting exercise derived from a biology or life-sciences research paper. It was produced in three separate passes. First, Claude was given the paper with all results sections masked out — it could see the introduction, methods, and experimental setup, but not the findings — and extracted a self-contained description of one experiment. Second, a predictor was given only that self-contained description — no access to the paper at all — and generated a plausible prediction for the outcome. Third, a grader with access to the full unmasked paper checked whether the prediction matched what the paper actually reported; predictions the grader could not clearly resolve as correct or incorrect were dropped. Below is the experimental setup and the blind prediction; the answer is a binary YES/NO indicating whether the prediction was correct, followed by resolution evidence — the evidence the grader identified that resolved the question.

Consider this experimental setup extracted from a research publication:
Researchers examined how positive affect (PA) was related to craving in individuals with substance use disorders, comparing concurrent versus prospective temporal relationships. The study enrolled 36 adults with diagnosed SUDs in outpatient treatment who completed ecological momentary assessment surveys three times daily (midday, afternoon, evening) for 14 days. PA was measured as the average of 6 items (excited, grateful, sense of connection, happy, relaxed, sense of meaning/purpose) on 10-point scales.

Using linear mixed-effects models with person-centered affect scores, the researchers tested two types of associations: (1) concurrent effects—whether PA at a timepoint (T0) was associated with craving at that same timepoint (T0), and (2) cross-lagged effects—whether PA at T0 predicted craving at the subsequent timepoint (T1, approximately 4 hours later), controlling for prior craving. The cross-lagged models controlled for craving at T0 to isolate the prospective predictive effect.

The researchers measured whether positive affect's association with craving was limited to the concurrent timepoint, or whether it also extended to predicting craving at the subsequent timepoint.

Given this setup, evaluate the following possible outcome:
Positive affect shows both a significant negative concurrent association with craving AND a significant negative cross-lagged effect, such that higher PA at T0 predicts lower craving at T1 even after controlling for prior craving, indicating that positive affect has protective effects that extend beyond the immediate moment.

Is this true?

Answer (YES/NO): NO